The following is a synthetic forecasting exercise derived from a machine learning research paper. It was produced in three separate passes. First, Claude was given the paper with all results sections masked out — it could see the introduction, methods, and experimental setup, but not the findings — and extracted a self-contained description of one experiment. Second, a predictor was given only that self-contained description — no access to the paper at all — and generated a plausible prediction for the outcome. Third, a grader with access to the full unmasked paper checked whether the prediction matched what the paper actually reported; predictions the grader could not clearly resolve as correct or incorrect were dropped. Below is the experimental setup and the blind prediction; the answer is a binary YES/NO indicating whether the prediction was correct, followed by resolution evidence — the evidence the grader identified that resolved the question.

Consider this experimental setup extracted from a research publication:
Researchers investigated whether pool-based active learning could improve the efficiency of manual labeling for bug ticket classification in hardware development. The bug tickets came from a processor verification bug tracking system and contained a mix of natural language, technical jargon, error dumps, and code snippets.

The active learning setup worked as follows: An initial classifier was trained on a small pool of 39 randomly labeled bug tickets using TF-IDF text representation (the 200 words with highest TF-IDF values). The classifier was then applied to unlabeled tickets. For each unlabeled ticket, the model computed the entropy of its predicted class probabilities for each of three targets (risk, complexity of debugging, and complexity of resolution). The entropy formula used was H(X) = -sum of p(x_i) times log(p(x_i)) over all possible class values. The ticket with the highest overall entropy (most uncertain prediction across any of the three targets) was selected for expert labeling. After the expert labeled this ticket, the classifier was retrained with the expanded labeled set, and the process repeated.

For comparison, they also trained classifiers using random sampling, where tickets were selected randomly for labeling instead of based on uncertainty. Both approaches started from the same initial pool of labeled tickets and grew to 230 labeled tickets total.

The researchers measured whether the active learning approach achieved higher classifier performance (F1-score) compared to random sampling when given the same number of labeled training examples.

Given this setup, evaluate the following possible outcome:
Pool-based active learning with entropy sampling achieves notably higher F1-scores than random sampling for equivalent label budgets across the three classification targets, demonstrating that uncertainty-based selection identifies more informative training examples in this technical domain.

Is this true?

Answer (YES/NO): NO